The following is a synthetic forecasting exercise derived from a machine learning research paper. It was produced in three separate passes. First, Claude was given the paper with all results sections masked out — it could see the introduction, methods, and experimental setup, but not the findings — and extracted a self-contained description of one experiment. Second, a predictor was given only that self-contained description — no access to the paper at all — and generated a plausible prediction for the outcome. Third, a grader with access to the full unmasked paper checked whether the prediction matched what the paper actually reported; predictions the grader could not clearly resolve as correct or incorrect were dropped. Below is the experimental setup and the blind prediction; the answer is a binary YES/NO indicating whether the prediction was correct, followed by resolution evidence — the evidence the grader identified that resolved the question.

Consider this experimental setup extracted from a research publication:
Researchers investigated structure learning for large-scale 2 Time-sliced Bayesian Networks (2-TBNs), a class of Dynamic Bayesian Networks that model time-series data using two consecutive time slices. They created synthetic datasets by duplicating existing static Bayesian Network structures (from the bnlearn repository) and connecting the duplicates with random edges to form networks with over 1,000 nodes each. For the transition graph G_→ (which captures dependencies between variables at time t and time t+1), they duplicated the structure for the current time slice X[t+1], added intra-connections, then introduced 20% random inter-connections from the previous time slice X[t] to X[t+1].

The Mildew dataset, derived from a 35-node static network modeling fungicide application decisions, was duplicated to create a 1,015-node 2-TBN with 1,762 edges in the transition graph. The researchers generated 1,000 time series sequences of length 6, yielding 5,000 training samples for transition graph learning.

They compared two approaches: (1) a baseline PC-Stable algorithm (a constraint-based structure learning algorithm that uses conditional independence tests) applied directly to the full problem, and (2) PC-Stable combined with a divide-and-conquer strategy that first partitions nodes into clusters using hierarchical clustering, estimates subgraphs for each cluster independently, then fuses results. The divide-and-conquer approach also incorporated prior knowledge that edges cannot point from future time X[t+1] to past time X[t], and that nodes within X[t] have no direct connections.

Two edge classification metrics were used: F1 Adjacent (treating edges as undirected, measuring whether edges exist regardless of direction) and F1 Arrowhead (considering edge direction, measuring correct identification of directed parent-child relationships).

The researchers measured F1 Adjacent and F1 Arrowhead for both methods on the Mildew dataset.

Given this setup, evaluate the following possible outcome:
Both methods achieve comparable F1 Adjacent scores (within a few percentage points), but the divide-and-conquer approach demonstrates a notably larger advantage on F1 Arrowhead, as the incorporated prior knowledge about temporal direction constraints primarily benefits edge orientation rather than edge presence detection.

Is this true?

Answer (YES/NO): NO